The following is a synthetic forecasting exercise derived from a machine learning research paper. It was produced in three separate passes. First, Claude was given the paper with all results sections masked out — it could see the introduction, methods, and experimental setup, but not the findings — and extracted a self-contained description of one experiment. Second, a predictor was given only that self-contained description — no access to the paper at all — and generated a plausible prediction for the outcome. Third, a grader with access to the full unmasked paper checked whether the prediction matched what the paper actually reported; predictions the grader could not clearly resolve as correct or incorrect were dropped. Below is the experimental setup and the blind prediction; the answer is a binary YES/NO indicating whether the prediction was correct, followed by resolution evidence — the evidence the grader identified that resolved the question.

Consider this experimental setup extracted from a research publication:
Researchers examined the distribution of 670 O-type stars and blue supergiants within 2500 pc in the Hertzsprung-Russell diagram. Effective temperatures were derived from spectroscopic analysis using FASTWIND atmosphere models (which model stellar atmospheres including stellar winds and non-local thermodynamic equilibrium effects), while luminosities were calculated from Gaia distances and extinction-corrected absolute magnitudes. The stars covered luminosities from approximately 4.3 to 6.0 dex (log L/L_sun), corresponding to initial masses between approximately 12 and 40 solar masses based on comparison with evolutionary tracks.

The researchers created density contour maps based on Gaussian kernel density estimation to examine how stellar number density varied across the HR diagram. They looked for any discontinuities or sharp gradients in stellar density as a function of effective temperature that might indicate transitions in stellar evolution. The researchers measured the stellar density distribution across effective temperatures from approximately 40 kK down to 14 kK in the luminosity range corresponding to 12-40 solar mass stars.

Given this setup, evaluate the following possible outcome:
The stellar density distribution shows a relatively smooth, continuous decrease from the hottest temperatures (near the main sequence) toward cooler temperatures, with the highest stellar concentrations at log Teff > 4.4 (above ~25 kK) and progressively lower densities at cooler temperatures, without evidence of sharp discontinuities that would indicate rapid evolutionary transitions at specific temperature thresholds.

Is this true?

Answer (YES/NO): NO